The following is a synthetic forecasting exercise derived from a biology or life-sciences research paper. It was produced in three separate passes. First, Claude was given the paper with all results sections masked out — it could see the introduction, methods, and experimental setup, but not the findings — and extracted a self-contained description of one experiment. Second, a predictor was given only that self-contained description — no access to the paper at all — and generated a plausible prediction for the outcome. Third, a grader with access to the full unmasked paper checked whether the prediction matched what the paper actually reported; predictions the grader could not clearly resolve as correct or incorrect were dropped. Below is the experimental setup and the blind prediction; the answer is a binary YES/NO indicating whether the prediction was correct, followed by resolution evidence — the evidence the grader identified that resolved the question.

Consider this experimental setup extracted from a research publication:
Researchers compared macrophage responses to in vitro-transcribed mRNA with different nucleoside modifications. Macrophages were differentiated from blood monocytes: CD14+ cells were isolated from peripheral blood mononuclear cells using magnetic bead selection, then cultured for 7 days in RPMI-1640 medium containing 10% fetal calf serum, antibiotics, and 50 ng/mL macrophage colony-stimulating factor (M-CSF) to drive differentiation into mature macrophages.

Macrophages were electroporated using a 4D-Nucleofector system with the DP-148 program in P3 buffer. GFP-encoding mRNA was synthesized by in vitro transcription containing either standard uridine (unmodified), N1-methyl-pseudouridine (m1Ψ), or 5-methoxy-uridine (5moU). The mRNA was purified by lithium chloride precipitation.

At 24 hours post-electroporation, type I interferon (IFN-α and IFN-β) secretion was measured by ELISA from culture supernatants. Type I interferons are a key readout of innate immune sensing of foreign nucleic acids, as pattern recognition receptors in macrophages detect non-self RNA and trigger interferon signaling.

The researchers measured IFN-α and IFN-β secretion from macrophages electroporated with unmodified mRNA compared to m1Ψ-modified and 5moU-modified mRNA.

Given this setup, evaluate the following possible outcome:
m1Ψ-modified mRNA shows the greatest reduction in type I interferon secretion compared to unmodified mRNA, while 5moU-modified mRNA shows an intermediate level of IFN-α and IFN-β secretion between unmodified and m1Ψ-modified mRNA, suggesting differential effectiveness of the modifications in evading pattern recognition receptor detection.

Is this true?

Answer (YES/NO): NO